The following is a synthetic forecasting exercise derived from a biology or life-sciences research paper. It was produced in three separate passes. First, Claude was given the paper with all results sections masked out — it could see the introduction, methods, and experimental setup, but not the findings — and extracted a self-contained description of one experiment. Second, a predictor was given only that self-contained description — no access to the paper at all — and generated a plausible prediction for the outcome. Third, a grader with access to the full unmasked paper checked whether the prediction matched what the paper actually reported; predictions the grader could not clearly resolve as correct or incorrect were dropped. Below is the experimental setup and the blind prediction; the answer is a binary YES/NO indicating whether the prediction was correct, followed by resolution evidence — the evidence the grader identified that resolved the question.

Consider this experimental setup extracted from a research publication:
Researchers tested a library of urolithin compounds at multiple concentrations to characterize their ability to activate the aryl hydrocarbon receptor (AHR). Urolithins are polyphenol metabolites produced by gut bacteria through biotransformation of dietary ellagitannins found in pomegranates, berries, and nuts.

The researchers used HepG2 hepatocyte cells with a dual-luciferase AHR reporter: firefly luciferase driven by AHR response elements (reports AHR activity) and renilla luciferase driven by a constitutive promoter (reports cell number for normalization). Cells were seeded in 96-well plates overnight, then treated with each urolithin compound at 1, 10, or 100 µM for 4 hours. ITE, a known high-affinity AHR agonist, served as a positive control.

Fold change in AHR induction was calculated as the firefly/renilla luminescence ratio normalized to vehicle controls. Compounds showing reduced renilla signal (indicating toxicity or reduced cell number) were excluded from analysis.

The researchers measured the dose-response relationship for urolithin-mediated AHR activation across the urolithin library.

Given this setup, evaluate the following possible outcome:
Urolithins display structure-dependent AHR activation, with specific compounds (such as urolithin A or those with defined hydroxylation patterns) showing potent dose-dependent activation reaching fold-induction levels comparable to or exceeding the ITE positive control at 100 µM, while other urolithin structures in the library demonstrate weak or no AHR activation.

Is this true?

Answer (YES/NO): NO